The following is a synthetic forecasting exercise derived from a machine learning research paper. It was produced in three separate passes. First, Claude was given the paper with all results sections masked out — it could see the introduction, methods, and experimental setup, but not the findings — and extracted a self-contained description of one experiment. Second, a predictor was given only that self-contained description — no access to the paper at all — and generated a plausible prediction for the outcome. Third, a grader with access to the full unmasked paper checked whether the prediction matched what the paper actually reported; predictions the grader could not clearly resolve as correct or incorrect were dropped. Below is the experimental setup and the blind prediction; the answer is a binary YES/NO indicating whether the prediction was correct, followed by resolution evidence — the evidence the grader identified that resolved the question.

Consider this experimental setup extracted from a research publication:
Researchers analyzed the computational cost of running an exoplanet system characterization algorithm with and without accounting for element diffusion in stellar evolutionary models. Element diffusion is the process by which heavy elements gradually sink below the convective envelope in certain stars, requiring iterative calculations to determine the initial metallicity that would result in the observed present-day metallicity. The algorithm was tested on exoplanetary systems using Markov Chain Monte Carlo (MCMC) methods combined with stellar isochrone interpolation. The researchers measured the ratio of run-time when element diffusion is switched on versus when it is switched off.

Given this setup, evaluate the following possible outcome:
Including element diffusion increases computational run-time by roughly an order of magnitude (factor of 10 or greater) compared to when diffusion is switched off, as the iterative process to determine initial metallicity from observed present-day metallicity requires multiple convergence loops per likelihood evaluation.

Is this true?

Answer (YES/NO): NO